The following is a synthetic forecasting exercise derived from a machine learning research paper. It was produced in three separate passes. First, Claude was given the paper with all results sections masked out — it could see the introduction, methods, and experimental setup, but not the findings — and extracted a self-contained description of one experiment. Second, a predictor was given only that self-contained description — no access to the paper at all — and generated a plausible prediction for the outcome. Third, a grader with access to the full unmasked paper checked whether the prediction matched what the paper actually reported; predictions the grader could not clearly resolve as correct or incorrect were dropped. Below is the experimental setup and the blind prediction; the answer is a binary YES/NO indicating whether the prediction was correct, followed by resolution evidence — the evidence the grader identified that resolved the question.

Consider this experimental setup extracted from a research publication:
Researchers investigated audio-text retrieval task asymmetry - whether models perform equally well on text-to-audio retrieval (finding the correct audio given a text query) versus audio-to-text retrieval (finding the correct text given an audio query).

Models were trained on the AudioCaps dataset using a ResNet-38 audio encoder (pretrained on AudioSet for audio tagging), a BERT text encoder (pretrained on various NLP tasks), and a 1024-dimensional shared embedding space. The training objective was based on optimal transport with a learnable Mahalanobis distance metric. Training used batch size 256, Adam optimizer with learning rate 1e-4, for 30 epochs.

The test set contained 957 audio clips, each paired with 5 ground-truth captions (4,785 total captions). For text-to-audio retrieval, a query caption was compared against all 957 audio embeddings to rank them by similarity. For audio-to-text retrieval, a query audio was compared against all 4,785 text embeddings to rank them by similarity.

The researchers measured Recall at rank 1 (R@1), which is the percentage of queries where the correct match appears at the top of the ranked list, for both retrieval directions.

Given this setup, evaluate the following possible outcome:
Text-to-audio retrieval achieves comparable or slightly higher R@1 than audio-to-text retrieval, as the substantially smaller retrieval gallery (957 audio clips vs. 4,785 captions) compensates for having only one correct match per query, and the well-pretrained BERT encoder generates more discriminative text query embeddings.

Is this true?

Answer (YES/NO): NO